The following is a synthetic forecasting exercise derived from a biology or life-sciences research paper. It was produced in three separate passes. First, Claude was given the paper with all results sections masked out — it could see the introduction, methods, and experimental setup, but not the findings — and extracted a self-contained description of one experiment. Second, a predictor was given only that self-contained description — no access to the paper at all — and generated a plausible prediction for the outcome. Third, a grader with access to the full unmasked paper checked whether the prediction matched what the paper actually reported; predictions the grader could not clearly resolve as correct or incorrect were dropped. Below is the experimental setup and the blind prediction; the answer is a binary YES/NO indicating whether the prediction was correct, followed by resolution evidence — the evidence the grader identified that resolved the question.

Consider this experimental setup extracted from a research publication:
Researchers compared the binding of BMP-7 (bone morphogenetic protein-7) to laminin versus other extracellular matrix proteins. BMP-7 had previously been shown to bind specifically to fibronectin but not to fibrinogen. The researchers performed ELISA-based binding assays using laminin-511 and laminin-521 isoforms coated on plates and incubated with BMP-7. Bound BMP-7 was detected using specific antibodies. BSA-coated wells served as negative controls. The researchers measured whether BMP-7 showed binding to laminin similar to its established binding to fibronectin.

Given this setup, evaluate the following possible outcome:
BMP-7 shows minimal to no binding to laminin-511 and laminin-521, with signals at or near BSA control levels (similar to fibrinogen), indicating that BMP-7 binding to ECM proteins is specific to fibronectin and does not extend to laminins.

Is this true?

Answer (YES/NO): YES